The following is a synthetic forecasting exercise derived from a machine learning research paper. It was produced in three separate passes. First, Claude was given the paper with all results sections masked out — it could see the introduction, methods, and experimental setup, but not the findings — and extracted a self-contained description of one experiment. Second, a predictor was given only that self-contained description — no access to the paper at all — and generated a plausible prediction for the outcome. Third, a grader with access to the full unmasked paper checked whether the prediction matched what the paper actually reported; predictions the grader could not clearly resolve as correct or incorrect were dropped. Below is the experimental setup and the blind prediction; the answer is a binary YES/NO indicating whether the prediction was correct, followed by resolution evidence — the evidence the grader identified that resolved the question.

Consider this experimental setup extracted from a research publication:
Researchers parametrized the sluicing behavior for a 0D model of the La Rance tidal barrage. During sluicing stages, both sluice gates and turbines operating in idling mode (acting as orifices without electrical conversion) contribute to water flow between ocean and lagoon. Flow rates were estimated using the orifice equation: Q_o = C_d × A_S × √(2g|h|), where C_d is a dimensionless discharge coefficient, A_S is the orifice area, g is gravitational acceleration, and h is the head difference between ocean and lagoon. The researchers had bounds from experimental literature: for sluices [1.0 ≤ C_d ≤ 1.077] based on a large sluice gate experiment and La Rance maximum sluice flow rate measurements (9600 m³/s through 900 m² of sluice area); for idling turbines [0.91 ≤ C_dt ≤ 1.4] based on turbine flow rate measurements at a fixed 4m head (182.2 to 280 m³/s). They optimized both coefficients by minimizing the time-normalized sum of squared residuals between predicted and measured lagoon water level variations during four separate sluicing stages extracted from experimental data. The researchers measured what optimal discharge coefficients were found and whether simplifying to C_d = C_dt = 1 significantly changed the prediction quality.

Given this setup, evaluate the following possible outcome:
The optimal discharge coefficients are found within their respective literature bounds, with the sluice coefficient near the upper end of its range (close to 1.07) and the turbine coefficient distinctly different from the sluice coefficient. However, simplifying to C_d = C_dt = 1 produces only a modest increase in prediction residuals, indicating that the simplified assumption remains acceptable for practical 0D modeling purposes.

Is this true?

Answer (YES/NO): NO